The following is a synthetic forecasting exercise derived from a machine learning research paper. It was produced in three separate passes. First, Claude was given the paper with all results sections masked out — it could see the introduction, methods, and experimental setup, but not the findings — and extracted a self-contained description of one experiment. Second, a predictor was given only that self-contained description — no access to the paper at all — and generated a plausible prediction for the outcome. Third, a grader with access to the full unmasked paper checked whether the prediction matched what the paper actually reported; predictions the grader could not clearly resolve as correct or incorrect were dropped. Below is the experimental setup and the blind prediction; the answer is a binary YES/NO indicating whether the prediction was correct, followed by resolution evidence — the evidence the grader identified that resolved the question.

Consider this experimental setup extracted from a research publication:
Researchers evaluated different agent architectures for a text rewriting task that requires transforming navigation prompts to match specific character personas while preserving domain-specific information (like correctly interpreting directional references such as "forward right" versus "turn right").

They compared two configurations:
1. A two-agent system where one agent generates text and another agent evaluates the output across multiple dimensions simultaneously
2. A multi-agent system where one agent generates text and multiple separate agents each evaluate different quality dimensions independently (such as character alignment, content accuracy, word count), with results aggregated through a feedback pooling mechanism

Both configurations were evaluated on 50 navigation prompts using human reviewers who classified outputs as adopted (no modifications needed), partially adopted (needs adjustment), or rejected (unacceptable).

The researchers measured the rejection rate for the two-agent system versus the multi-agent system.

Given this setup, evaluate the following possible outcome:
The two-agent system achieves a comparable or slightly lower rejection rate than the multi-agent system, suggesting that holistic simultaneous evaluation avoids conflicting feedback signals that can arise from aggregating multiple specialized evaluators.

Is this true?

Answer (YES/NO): NO